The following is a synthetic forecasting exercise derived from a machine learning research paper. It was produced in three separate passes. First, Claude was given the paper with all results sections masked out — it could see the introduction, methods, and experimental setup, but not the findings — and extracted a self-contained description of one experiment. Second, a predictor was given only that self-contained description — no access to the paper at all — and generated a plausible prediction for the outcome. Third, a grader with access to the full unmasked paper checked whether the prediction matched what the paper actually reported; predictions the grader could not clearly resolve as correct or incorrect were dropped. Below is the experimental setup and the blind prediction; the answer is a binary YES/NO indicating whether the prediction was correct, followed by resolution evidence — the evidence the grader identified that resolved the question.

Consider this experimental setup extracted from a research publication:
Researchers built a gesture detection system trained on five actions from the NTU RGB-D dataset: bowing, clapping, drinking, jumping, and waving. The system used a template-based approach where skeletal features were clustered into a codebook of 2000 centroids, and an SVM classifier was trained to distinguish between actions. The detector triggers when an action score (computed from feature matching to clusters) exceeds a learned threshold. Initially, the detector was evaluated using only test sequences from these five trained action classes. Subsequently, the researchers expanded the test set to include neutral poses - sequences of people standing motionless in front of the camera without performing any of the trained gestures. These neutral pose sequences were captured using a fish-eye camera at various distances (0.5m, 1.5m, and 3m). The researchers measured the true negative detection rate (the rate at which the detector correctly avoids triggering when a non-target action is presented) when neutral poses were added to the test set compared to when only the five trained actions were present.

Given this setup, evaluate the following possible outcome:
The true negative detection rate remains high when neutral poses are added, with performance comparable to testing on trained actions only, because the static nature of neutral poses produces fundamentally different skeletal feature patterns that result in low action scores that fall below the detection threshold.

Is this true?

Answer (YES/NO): NO